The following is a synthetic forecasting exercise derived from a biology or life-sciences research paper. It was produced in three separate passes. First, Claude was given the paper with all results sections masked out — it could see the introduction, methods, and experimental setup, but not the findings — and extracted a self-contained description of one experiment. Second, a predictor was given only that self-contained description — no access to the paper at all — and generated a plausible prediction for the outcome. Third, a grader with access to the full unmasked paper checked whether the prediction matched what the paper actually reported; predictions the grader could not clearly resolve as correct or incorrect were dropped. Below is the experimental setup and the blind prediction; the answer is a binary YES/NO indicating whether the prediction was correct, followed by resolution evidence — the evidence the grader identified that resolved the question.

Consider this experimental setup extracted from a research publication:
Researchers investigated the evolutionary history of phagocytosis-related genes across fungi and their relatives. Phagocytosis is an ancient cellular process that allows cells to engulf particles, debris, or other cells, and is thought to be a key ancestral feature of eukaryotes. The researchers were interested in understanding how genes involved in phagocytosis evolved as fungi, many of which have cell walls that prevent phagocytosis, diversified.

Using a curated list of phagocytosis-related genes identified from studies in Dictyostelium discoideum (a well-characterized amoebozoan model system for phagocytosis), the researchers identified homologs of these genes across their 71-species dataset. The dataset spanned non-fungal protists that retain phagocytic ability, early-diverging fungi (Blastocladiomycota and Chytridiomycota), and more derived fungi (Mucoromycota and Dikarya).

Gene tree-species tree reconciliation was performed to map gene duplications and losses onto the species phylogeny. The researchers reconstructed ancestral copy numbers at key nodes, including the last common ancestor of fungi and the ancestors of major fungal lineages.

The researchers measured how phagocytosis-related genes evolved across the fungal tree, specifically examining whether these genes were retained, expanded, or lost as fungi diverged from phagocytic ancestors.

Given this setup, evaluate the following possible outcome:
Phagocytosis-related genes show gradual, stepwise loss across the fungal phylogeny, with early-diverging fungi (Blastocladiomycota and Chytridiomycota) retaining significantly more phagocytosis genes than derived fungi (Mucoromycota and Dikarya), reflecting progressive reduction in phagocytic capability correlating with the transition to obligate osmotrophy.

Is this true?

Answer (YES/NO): NO